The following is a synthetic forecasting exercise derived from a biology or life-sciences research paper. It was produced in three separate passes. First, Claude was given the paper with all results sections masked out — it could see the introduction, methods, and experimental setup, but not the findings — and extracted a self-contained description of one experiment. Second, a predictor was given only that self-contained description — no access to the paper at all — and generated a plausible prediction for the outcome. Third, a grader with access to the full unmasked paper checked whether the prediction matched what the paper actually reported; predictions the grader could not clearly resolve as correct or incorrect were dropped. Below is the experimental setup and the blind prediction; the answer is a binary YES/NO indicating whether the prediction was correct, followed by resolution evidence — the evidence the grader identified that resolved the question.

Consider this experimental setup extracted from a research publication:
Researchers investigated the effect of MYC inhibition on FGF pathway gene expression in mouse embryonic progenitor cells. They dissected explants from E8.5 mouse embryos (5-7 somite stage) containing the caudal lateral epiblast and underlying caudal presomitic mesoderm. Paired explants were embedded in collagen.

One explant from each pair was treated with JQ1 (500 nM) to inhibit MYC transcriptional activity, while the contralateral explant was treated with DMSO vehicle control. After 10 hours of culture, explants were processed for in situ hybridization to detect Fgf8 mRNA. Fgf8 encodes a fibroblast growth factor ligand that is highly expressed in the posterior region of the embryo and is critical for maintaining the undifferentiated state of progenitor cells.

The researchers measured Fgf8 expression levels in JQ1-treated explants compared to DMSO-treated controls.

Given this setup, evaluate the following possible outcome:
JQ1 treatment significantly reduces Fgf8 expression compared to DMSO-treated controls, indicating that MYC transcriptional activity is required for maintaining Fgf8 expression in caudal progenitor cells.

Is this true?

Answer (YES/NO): YES